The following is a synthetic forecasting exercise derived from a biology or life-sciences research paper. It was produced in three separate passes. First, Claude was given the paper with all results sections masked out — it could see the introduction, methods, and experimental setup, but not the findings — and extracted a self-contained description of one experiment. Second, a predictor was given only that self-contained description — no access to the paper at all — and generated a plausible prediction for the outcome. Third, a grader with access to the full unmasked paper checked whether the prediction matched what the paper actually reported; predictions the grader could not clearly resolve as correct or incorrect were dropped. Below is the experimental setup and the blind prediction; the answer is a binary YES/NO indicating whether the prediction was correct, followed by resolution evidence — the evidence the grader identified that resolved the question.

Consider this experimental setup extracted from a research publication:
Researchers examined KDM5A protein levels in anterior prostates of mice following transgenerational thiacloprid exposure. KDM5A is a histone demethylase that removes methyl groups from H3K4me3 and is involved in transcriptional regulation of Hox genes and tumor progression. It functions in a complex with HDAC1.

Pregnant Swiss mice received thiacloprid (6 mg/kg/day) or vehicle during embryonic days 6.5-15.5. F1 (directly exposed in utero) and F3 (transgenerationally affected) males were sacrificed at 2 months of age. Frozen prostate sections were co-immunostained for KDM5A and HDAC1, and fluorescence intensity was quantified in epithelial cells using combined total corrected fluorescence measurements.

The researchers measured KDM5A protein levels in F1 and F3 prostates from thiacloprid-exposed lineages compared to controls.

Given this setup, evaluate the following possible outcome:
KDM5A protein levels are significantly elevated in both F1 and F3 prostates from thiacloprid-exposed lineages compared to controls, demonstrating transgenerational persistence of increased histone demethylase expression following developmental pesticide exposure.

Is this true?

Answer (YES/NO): NO